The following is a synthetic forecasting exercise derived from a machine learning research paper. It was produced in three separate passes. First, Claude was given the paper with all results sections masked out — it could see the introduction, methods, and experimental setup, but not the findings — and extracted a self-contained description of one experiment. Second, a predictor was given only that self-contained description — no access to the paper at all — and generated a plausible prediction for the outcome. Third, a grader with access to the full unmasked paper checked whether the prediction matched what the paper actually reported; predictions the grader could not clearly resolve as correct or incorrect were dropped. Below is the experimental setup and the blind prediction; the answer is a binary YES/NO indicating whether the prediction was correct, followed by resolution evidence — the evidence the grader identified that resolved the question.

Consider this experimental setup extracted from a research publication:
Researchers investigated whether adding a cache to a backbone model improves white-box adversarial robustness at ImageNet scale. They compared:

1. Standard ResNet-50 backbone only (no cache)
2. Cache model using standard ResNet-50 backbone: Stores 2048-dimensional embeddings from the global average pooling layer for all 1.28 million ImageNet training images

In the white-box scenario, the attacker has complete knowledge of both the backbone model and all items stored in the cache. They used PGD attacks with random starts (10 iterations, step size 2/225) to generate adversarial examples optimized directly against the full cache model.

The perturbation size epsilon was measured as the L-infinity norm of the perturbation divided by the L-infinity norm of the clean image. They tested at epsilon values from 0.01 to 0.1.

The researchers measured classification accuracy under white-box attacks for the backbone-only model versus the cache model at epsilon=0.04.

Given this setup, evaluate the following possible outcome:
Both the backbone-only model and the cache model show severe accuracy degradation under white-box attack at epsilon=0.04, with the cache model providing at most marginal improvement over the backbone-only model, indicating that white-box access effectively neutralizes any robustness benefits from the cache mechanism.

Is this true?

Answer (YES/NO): YES